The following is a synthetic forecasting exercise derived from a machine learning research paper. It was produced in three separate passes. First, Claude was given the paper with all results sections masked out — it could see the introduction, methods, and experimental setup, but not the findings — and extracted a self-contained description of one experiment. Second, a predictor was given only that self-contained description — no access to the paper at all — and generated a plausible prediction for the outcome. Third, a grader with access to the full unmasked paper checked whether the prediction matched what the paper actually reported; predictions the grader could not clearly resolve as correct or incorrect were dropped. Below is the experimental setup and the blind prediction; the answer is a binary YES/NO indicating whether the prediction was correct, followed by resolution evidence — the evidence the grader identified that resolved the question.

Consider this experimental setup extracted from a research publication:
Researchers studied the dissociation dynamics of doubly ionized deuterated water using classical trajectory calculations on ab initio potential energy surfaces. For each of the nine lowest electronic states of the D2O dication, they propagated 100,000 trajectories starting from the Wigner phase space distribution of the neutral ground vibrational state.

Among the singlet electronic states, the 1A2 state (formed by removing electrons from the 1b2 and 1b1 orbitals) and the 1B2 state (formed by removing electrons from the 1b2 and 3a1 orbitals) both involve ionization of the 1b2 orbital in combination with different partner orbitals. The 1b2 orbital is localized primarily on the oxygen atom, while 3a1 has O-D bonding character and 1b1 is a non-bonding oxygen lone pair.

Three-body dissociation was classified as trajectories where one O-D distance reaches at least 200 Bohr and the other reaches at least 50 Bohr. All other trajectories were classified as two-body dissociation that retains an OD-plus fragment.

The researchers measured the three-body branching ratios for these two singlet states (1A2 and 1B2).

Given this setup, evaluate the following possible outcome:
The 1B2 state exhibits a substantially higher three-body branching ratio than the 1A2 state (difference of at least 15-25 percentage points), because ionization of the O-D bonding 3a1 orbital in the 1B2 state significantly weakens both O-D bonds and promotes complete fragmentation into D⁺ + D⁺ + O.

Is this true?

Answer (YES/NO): NO